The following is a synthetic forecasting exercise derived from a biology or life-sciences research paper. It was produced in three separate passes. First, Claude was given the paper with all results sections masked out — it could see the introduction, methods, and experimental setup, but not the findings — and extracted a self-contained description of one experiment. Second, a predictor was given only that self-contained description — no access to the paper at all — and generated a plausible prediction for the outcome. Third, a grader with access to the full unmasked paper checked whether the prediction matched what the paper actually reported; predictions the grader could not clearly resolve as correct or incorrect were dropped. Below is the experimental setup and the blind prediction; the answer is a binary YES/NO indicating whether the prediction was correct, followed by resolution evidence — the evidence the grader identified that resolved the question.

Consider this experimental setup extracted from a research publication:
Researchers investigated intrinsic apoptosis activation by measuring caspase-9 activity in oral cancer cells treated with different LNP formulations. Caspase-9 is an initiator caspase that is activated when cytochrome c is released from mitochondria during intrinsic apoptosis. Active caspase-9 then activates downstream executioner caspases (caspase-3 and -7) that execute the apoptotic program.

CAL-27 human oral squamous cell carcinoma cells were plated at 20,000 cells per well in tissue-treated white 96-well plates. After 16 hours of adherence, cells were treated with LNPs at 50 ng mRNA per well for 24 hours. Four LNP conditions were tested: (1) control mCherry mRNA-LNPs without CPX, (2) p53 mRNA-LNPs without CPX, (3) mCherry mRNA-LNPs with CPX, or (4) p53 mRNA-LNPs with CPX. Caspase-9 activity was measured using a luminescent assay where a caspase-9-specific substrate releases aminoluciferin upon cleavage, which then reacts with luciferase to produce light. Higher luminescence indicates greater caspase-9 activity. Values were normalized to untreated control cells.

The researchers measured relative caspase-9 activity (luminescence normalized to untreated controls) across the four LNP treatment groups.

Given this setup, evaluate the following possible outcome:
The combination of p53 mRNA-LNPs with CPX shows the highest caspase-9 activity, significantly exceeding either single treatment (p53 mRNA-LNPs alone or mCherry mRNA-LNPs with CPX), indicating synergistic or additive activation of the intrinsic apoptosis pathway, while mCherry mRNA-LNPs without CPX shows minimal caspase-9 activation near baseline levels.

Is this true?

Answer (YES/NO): NO